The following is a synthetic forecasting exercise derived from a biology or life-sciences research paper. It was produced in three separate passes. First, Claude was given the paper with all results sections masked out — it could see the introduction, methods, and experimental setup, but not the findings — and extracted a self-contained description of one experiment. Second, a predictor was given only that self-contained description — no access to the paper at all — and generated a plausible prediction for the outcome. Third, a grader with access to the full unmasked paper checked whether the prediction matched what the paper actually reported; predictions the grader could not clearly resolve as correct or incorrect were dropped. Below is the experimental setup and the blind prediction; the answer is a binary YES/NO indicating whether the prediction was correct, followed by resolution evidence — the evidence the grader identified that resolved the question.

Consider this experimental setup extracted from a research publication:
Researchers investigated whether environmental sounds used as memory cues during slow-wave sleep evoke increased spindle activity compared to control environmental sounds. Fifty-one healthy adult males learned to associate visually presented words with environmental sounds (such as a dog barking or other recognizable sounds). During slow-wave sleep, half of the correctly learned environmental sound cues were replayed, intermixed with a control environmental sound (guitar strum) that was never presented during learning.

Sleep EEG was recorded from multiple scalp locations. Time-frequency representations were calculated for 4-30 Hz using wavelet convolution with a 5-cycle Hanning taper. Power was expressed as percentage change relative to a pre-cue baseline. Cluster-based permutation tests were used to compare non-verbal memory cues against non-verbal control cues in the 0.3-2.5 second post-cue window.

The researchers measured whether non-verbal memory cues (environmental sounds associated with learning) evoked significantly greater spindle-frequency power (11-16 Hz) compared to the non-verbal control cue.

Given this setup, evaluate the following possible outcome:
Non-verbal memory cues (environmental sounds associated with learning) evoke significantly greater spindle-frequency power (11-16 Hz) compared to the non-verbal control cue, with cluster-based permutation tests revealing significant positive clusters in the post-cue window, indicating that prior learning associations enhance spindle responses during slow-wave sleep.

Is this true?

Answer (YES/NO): NO